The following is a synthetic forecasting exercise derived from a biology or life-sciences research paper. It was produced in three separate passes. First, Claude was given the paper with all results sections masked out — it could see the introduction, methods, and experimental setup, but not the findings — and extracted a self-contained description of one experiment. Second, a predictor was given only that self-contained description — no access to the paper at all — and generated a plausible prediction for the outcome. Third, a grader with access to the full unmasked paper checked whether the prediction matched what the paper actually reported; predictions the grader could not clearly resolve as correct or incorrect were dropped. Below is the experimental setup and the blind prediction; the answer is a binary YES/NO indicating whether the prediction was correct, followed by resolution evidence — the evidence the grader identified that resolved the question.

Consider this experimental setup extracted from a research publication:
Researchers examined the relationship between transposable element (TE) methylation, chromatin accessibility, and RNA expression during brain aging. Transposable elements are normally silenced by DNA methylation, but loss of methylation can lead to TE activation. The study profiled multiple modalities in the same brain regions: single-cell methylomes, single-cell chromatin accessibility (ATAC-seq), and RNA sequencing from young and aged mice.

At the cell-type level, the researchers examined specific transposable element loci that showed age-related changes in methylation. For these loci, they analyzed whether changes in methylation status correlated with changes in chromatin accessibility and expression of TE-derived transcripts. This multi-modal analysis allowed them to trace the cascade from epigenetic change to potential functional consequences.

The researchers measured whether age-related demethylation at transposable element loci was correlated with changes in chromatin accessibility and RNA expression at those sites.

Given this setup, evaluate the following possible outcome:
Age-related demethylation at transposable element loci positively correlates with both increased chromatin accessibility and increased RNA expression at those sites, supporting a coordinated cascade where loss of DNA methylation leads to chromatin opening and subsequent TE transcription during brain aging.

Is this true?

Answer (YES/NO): YES